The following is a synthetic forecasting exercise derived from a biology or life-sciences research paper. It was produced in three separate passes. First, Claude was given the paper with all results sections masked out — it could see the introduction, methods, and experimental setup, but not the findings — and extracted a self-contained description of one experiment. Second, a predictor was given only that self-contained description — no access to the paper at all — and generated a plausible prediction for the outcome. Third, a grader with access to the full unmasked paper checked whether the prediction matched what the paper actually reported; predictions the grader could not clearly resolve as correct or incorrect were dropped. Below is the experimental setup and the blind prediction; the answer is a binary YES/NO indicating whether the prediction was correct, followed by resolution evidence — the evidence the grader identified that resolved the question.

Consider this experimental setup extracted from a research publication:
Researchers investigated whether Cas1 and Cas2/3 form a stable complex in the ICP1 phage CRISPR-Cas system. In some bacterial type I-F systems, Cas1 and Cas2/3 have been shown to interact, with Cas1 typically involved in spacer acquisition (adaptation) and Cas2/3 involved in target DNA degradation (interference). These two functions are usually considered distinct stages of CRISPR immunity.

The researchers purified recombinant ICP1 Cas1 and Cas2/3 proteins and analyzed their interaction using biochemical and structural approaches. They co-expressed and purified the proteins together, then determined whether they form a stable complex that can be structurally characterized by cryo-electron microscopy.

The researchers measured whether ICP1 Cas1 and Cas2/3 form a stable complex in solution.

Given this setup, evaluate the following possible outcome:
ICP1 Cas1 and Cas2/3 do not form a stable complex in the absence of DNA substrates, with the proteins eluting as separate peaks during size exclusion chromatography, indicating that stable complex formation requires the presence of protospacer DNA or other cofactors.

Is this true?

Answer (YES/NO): NO